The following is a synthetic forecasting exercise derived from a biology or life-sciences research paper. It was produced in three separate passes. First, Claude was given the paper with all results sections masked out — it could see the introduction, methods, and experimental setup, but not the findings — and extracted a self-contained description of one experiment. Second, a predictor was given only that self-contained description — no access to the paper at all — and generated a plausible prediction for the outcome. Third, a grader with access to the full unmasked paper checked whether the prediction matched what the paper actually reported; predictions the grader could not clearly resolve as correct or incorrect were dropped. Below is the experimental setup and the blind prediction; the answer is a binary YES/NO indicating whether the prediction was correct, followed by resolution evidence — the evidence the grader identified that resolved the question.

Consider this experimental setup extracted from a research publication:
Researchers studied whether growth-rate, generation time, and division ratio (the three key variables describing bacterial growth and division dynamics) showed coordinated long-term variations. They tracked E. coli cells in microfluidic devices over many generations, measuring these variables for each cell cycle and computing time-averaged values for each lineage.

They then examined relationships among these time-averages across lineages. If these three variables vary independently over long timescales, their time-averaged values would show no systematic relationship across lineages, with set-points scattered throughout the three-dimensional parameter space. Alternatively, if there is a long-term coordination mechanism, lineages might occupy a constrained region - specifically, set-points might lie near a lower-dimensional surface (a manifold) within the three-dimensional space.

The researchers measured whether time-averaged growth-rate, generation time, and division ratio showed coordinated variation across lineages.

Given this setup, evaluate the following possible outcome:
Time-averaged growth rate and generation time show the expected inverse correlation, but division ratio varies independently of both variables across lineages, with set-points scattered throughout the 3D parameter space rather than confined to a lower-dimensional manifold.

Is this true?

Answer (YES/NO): NO